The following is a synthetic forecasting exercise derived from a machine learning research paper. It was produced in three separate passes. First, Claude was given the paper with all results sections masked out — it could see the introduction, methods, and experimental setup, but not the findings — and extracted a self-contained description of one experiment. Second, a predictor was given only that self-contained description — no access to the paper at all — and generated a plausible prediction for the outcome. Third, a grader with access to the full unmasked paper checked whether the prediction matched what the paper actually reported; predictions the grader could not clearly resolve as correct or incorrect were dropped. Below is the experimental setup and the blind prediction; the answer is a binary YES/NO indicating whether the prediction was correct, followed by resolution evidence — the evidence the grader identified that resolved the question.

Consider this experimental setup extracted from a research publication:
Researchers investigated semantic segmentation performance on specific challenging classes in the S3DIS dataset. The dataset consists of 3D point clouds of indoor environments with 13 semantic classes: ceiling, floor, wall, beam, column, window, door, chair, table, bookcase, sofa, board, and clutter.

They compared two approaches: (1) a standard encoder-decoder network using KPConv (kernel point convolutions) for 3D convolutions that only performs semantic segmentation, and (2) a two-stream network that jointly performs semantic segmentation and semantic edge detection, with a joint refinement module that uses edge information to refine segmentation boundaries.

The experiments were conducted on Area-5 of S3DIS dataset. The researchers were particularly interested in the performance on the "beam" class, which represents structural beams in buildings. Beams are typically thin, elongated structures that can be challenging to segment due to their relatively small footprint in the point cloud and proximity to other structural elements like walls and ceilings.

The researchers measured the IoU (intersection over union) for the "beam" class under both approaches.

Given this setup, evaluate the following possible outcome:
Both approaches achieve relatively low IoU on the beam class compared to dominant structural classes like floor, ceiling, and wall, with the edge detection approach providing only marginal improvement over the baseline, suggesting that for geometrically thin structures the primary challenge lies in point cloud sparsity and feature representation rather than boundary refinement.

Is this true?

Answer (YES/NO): NO